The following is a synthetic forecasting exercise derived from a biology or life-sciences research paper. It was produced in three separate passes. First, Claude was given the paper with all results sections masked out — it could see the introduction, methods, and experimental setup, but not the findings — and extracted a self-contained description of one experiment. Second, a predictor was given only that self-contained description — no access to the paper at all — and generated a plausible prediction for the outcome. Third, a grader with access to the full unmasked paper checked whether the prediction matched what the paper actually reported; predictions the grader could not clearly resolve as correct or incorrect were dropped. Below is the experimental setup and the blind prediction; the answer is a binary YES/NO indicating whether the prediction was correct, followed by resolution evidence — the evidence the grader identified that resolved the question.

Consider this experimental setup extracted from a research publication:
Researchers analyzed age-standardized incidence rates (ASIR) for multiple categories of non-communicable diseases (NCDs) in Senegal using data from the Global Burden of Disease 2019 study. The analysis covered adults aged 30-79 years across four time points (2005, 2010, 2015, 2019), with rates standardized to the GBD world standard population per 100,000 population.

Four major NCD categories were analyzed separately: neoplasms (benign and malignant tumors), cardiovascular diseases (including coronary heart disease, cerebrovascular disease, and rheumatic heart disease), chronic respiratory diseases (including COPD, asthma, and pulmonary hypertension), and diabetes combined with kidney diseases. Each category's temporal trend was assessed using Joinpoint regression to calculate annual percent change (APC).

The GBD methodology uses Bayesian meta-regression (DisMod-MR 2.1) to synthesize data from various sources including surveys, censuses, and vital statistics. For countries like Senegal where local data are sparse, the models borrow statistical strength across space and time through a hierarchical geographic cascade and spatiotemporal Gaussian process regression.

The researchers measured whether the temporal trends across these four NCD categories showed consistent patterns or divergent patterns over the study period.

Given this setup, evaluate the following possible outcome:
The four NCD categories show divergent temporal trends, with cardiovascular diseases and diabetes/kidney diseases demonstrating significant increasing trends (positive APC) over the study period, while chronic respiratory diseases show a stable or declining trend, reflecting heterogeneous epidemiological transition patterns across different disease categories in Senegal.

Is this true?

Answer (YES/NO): NO